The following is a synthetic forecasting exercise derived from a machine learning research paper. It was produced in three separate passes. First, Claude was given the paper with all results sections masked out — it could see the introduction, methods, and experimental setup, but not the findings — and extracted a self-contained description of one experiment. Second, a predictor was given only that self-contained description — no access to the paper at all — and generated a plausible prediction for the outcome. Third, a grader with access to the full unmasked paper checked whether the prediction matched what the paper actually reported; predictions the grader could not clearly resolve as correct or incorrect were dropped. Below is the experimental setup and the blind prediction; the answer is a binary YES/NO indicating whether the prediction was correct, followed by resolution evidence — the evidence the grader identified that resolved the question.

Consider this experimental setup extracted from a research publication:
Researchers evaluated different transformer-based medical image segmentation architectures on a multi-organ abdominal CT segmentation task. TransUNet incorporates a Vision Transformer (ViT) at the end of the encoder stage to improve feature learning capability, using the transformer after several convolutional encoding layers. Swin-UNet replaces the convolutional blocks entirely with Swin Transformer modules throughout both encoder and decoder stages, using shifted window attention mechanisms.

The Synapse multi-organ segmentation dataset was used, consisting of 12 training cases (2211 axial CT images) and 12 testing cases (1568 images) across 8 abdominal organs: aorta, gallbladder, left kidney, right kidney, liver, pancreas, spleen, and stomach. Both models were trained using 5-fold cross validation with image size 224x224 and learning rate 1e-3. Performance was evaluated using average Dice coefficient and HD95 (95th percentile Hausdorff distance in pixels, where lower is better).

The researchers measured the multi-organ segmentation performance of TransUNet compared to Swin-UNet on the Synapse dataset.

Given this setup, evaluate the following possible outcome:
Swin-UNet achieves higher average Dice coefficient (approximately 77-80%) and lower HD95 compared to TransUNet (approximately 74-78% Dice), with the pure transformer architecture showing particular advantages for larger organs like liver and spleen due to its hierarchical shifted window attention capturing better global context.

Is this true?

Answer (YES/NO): NO